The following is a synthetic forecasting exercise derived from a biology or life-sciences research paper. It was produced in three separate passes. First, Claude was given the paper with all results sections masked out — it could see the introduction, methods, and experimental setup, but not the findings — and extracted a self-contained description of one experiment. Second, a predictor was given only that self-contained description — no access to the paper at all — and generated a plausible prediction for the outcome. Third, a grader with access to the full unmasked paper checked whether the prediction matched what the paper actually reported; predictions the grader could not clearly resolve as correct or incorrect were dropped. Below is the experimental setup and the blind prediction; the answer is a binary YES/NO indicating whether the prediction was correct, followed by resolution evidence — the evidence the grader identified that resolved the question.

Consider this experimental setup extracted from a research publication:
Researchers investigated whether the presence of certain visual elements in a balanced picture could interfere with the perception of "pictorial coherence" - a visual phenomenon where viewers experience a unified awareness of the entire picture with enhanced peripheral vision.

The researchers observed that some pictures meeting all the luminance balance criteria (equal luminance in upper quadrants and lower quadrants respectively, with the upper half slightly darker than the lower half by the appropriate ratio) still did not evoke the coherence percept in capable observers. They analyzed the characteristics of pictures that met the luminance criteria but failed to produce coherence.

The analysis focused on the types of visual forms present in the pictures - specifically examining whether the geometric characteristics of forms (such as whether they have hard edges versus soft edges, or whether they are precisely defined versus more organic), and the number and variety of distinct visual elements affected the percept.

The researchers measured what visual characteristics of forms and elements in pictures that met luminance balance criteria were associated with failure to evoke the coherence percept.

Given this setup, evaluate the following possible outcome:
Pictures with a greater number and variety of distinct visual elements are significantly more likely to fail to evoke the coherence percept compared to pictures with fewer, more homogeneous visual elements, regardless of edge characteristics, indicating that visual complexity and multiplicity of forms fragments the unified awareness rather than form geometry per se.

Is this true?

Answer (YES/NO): NO